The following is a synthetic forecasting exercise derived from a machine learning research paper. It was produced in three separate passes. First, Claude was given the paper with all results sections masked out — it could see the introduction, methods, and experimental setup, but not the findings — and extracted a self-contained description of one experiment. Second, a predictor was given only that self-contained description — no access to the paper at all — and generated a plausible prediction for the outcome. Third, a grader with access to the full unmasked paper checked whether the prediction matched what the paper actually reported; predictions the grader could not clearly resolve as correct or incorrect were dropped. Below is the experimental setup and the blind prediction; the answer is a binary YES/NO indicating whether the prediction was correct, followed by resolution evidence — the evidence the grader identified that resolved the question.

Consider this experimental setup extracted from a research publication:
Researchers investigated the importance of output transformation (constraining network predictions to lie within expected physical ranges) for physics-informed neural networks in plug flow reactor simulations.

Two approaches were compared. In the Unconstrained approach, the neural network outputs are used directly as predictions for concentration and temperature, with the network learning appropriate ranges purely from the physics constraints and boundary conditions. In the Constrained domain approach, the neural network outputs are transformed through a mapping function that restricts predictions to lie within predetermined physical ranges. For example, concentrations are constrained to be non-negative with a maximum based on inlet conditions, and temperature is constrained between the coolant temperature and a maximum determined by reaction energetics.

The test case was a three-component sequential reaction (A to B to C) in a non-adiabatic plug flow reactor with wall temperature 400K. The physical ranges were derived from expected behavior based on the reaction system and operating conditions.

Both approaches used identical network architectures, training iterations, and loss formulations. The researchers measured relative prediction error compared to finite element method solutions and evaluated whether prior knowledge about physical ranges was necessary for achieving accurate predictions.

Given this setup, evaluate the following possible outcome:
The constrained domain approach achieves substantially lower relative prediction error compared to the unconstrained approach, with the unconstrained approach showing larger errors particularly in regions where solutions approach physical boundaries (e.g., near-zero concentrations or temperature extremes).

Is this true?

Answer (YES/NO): NO